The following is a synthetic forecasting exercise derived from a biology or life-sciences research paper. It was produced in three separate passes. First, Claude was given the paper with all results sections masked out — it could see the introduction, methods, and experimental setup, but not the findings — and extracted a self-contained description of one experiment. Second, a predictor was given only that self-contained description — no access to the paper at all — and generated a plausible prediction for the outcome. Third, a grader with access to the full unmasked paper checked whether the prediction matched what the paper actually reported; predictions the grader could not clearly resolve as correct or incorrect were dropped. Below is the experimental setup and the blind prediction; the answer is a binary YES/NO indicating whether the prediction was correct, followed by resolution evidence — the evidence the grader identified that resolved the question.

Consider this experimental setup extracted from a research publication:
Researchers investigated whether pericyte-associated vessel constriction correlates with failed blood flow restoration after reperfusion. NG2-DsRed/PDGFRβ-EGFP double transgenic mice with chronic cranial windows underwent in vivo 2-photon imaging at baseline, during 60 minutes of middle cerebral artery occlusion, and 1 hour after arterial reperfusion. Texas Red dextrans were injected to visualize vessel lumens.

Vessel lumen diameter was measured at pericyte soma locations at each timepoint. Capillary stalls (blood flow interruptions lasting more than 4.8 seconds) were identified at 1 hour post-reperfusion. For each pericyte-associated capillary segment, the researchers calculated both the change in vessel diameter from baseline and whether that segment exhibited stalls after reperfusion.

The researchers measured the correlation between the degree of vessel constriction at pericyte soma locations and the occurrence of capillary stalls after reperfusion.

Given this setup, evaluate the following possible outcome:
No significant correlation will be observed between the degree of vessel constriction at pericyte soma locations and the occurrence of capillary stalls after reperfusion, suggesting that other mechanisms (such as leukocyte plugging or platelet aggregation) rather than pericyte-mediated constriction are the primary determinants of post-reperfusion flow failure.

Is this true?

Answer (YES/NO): NO